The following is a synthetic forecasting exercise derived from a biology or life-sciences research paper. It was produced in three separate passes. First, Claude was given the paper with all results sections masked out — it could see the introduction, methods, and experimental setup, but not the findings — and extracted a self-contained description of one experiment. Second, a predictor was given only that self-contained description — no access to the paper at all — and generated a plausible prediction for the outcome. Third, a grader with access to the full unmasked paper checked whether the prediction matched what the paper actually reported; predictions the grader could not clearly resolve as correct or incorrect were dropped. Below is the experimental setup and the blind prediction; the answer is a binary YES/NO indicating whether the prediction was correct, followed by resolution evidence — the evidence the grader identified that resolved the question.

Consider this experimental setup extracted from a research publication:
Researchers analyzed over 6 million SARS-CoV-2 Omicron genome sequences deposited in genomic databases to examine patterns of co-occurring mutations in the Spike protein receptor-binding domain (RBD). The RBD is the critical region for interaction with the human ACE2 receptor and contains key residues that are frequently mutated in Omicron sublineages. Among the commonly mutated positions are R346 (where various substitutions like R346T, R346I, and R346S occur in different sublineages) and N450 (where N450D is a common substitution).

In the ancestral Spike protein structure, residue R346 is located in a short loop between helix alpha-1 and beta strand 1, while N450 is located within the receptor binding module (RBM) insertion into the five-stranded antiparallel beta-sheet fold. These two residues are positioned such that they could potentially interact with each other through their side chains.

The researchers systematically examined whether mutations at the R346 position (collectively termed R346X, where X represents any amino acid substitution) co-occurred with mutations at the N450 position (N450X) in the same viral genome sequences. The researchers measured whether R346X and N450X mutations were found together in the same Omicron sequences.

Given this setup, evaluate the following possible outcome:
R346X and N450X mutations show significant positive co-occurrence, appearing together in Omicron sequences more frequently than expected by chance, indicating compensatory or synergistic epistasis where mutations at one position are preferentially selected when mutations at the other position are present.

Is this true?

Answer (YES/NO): NO